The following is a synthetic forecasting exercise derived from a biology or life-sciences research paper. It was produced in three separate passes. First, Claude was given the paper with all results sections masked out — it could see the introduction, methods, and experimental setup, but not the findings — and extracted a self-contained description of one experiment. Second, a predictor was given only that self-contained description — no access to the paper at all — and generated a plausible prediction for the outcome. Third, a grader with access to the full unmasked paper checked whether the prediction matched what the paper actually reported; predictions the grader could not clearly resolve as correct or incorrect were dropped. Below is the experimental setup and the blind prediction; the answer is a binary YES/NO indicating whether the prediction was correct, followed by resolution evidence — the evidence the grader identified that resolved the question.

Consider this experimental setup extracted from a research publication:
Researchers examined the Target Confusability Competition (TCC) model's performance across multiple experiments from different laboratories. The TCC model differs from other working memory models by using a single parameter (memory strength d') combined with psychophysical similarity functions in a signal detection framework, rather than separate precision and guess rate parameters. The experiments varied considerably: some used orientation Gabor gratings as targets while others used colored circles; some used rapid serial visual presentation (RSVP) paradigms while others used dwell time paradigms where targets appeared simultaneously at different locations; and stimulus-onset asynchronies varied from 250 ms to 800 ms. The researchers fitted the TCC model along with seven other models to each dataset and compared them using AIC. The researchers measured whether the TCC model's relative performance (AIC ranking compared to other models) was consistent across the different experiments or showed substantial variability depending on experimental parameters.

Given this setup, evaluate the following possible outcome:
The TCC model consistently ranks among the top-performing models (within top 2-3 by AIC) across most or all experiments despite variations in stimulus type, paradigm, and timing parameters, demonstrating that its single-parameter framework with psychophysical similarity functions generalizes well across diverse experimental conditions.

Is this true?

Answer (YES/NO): NO